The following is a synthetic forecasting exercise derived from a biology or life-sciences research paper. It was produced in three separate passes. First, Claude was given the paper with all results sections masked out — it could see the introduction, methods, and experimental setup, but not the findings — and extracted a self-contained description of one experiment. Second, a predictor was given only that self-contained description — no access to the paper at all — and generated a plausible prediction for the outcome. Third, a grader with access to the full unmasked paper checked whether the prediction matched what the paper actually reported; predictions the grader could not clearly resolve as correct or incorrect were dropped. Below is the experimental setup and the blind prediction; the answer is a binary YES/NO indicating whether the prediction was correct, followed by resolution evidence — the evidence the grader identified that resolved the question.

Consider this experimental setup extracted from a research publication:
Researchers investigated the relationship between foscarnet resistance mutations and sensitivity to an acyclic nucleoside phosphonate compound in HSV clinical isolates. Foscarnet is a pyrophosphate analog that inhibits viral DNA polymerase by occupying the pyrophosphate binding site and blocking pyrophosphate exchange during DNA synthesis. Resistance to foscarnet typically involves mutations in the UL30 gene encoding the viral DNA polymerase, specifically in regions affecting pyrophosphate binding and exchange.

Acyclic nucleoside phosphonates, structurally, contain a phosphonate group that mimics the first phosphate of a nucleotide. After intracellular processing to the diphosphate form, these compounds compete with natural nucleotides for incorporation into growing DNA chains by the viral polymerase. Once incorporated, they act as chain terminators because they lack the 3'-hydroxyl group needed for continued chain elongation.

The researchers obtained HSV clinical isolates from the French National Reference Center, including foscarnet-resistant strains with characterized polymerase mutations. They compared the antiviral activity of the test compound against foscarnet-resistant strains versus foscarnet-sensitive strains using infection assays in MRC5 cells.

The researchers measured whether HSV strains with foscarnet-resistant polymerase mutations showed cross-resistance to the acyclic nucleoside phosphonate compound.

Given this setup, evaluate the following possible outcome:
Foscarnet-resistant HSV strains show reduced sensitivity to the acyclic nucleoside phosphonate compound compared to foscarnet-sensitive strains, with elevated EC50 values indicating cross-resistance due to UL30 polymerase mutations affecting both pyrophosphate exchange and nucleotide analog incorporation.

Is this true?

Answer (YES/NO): YES